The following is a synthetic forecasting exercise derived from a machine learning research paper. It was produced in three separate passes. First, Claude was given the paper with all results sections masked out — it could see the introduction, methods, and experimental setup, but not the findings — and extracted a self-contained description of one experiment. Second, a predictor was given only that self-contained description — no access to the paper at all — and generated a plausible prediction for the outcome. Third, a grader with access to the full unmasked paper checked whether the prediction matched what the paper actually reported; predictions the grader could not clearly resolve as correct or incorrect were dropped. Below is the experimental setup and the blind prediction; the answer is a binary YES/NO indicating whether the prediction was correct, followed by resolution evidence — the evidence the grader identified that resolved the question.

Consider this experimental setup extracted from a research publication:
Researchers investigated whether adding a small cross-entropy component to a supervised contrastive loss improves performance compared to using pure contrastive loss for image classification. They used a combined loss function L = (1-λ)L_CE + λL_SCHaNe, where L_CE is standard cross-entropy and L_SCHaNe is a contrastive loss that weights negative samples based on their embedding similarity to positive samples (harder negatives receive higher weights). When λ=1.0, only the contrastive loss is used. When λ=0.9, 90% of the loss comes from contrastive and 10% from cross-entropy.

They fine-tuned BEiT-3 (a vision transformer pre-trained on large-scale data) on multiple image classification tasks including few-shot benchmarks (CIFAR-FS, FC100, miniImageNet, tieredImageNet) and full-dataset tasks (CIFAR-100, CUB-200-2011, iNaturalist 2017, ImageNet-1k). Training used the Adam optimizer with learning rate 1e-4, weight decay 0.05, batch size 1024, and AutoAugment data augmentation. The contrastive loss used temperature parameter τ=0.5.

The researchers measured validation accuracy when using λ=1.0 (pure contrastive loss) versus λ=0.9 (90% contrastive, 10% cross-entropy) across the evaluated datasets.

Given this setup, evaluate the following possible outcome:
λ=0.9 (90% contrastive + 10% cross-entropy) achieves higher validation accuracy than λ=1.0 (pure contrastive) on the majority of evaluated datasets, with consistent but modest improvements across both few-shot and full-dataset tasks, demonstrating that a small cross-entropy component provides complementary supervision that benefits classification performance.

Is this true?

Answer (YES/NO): NO